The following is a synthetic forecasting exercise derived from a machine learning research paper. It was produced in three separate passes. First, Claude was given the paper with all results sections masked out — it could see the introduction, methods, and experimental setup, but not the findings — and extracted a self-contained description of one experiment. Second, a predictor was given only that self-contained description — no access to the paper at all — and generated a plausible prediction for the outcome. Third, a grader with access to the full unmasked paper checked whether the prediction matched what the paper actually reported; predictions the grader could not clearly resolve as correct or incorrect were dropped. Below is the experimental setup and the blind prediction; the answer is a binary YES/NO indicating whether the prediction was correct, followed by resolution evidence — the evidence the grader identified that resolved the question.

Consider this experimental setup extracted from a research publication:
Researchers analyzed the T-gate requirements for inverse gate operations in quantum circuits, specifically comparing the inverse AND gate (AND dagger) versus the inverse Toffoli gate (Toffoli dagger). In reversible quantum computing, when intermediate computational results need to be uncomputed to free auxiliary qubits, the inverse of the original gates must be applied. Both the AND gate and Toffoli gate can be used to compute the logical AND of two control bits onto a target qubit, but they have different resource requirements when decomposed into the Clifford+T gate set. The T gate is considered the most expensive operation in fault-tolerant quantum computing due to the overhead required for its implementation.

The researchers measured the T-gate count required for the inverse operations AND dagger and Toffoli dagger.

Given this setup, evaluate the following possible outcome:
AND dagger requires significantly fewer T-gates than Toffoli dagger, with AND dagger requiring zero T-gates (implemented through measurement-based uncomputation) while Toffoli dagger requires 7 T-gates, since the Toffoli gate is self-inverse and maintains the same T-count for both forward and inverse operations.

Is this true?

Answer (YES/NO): YES